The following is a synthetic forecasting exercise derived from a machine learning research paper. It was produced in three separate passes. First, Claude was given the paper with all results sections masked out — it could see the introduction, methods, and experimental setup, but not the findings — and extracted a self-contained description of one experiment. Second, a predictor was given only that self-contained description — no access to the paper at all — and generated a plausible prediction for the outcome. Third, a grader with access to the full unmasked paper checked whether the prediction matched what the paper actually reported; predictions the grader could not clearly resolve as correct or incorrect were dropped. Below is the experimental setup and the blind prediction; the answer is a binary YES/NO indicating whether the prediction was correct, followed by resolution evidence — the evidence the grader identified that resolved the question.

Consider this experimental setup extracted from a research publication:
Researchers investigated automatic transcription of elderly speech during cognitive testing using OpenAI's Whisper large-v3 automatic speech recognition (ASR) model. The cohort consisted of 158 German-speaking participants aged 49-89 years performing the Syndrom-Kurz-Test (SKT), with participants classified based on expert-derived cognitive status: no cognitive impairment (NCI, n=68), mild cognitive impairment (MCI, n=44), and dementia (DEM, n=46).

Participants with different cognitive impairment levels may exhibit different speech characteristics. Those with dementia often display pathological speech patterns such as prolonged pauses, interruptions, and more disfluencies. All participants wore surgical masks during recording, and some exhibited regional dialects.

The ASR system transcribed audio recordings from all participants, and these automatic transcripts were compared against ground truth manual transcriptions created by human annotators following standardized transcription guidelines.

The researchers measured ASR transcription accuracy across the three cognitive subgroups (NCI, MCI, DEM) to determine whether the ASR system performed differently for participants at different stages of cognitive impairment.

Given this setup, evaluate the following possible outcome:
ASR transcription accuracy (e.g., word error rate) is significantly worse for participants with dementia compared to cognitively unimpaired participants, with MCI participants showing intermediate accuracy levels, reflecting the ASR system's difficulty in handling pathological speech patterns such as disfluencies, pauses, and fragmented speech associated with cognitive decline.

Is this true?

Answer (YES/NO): NO